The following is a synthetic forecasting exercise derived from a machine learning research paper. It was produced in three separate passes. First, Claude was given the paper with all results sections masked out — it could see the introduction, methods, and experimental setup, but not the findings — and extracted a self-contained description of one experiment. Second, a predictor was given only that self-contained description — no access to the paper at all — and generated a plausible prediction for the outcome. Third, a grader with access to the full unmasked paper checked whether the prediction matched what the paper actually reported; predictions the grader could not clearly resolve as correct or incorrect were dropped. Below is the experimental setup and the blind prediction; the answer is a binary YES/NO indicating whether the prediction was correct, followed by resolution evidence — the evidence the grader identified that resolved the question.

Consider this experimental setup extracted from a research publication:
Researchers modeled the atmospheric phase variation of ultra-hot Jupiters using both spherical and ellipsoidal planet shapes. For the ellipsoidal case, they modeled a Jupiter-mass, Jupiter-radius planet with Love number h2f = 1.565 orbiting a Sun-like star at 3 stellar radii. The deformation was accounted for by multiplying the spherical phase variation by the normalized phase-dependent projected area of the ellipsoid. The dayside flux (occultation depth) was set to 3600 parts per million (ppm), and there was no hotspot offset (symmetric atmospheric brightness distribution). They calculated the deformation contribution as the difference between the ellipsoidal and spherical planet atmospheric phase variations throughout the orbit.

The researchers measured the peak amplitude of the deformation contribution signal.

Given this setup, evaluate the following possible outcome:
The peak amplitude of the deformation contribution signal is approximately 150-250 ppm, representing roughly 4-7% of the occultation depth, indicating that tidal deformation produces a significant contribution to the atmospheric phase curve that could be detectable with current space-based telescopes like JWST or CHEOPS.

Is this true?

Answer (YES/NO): YES